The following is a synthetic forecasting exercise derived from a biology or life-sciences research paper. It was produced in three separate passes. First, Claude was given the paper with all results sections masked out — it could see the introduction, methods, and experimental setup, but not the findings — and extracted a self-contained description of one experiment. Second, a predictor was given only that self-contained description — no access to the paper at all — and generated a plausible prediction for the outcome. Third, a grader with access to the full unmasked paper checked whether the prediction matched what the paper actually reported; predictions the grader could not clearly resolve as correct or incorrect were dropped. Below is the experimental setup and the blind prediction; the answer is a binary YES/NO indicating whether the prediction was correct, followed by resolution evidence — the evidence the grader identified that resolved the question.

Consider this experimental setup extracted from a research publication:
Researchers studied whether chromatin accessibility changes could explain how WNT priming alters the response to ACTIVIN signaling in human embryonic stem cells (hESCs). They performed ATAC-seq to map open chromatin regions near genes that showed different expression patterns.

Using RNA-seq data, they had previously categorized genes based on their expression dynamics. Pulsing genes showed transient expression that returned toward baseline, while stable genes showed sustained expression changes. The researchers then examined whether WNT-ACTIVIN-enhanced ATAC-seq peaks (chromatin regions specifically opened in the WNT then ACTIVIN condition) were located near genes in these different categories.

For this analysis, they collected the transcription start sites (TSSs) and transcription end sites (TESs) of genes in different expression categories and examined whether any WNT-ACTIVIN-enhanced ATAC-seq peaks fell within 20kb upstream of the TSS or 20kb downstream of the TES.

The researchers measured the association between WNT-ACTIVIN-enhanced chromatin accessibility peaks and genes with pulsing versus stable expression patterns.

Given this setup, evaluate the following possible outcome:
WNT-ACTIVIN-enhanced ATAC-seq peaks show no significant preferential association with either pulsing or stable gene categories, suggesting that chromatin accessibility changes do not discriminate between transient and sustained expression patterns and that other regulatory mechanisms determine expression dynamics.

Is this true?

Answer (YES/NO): NO